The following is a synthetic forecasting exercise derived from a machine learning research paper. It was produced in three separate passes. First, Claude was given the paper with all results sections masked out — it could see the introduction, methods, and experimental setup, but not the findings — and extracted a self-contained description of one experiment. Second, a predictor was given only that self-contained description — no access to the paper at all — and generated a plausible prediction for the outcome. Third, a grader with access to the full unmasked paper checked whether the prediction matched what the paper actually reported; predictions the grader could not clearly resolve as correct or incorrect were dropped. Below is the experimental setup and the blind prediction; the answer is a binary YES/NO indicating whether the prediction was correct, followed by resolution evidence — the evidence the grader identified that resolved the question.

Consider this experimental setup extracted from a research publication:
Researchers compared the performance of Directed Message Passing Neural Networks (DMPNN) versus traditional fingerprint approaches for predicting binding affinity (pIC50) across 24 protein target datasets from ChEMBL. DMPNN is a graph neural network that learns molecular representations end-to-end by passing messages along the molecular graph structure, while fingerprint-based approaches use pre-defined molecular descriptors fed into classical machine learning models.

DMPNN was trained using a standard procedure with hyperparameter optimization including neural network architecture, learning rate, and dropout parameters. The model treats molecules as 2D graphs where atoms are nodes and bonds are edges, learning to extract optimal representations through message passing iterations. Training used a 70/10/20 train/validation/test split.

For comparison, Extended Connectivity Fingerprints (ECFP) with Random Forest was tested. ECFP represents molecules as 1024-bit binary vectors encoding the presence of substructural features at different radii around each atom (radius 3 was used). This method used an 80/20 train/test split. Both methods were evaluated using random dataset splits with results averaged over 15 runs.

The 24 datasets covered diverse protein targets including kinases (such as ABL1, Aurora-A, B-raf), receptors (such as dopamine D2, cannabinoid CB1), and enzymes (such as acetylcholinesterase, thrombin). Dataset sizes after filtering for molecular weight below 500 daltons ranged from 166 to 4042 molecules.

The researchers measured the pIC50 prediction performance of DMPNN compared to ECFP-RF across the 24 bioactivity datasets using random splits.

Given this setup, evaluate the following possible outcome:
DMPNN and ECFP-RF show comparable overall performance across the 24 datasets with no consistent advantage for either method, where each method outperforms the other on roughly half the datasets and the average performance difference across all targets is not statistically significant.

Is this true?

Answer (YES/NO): NO